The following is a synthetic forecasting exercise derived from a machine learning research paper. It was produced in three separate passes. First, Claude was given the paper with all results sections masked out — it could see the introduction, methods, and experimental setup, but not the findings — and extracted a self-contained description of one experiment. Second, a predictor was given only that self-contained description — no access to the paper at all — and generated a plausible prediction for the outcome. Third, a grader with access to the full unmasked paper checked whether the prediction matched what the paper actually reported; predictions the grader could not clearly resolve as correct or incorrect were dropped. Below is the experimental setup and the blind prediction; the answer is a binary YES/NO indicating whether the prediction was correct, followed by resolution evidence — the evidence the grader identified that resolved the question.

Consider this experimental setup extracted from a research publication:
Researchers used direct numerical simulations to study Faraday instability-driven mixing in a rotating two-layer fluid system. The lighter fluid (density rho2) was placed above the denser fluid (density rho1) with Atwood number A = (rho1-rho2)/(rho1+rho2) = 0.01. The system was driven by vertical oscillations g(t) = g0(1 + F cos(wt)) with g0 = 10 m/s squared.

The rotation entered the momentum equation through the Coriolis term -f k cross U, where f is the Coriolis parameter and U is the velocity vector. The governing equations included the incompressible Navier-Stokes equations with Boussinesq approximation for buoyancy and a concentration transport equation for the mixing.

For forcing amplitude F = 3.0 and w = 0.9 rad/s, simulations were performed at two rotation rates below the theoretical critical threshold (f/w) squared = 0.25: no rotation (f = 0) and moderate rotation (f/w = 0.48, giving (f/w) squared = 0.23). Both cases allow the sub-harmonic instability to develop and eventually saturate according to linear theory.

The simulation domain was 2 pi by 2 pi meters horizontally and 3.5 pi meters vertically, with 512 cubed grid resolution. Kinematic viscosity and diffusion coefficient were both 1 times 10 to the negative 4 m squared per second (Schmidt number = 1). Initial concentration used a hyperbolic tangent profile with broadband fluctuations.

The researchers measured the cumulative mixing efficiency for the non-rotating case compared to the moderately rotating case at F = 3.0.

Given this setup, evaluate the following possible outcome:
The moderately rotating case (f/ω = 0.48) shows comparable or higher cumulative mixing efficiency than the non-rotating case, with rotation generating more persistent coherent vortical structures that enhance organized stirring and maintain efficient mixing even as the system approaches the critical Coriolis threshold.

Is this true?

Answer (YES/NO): NO